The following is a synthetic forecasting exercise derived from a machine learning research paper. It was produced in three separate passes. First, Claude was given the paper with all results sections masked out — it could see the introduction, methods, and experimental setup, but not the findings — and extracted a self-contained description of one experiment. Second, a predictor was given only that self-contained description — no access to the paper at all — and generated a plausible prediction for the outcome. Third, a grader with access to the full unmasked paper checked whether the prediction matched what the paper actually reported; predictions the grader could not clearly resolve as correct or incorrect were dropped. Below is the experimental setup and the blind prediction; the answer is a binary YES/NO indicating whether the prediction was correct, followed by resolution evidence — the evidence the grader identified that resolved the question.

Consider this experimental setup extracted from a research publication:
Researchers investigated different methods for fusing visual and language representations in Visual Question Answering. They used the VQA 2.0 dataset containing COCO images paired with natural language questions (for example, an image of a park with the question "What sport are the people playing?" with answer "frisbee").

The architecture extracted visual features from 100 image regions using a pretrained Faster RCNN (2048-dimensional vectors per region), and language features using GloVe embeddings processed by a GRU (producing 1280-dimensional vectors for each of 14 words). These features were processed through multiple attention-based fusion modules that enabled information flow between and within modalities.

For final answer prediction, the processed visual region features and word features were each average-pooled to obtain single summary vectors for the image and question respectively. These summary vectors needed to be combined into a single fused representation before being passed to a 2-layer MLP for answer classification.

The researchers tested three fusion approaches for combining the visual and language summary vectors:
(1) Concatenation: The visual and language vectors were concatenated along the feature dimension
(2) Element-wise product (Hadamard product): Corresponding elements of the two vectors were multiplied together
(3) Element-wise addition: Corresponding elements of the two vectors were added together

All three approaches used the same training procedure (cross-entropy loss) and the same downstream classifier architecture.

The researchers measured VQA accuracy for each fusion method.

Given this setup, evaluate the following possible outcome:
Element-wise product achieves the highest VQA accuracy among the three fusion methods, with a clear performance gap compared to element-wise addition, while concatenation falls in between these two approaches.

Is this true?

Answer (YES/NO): NO